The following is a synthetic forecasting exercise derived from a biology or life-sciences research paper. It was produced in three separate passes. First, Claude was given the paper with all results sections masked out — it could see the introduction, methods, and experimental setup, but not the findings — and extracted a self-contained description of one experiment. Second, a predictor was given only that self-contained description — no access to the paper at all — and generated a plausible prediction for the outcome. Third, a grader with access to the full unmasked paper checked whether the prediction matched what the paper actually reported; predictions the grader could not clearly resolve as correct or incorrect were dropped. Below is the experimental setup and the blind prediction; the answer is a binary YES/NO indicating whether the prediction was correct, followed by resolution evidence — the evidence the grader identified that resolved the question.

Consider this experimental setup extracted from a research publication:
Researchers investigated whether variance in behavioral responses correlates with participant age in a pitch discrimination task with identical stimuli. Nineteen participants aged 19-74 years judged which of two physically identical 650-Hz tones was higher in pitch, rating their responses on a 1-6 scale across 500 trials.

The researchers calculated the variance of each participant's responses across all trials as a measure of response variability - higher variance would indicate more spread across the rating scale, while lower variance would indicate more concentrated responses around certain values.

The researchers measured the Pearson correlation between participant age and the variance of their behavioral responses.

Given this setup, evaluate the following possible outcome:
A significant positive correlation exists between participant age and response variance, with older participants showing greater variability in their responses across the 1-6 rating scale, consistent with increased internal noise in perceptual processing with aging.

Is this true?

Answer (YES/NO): NO